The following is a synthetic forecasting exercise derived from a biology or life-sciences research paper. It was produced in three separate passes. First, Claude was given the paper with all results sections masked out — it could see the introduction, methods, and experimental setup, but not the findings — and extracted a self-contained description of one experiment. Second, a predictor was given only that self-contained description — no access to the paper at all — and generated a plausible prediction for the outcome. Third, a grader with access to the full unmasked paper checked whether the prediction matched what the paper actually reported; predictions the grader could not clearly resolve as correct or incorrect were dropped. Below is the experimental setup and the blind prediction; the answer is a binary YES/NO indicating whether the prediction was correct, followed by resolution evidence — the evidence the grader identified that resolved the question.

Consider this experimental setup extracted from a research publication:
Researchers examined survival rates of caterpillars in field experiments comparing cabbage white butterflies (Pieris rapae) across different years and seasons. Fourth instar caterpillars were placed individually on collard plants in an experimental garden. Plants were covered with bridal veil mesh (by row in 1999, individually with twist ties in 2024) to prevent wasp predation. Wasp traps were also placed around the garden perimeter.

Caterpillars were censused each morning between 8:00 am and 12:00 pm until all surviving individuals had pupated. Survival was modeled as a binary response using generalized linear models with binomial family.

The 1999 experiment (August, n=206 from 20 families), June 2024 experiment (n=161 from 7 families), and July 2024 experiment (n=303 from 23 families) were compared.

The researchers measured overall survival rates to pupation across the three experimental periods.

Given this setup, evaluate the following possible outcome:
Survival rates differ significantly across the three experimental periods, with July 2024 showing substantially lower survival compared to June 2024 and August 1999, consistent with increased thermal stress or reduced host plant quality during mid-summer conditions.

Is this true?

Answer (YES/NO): NO